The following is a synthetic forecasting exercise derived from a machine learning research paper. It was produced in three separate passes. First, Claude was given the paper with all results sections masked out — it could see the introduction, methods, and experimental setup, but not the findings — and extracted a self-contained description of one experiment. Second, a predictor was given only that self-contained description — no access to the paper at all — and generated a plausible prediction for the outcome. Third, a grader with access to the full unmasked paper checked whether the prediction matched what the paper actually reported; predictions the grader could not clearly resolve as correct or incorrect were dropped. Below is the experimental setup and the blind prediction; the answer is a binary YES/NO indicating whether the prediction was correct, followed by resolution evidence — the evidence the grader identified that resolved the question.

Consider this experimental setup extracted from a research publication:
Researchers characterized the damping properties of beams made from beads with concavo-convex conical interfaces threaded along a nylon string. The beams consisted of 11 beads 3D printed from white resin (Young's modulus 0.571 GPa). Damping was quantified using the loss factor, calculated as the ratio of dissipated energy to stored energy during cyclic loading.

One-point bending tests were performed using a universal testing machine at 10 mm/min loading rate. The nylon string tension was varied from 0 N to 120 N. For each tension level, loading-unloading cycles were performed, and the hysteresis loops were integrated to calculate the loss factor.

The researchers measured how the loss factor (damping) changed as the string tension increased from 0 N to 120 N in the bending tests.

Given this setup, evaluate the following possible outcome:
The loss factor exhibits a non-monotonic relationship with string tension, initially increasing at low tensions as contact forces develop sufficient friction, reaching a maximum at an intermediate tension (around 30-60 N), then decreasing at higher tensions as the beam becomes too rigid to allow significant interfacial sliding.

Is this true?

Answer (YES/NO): NO